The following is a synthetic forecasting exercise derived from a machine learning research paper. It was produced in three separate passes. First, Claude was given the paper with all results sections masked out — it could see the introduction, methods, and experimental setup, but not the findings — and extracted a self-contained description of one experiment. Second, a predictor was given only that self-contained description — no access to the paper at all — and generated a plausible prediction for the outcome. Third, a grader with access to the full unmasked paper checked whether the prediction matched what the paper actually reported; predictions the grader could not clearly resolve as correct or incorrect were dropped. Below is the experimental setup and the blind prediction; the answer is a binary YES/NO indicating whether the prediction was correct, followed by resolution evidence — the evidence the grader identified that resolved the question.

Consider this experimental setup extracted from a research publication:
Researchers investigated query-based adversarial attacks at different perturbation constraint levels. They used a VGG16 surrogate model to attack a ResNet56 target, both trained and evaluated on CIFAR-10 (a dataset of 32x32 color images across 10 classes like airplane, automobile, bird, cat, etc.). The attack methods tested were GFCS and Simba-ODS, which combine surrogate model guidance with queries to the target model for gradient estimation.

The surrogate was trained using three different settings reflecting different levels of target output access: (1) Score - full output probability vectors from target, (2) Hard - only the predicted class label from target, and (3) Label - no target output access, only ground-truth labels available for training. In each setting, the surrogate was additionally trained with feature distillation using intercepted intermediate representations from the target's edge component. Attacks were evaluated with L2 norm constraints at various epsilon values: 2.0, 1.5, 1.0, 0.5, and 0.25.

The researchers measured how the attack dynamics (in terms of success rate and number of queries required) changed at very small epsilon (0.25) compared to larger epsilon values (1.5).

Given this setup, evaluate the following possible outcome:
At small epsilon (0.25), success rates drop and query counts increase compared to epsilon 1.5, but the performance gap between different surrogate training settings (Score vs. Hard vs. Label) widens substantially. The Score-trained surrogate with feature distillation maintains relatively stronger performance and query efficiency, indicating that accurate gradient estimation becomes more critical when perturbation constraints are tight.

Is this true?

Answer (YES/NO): NO